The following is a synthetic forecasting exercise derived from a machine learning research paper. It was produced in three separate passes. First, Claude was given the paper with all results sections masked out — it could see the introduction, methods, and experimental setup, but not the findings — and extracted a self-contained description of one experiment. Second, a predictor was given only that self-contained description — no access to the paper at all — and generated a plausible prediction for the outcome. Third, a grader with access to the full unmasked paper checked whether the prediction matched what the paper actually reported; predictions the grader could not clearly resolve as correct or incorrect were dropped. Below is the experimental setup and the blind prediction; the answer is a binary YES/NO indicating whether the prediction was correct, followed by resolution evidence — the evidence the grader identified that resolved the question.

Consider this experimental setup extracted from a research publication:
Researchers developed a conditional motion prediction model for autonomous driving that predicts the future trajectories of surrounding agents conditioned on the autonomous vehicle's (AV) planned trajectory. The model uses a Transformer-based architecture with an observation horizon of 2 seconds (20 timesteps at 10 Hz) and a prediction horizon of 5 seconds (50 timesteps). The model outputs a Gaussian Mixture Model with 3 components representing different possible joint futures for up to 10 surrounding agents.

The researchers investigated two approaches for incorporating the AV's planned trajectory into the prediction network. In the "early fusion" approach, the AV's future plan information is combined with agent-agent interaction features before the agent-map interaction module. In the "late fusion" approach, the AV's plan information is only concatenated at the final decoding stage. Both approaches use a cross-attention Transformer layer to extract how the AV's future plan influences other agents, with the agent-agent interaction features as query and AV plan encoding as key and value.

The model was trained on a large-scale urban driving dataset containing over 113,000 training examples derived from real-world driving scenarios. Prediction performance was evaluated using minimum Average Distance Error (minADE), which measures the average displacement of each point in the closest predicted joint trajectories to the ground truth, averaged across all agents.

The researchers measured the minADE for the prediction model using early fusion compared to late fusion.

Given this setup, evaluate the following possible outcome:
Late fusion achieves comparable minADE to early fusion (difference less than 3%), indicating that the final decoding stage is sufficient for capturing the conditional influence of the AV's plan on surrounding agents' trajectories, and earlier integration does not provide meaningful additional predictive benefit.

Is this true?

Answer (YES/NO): NO